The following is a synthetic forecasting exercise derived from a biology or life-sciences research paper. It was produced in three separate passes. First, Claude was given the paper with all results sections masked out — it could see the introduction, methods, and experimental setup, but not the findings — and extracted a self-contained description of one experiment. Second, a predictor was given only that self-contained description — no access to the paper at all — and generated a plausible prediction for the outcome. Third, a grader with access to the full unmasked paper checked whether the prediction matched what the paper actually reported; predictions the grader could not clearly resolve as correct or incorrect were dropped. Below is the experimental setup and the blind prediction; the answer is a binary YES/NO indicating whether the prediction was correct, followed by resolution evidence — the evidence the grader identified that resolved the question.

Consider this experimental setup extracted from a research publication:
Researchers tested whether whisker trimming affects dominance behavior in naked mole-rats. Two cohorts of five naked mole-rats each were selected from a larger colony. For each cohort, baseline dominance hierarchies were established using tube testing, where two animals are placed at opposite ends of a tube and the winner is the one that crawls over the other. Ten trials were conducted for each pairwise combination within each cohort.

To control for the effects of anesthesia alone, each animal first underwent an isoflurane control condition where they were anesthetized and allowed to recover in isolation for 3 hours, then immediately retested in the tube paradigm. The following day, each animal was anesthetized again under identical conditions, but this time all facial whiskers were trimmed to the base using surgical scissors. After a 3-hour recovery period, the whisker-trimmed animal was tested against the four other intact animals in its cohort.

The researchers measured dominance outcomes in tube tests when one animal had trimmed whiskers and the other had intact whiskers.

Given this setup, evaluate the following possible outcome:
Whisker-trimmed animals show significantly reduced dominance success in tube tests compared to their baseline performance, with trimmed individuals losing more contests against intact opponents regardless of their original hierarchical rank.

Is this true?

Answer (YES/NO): NO